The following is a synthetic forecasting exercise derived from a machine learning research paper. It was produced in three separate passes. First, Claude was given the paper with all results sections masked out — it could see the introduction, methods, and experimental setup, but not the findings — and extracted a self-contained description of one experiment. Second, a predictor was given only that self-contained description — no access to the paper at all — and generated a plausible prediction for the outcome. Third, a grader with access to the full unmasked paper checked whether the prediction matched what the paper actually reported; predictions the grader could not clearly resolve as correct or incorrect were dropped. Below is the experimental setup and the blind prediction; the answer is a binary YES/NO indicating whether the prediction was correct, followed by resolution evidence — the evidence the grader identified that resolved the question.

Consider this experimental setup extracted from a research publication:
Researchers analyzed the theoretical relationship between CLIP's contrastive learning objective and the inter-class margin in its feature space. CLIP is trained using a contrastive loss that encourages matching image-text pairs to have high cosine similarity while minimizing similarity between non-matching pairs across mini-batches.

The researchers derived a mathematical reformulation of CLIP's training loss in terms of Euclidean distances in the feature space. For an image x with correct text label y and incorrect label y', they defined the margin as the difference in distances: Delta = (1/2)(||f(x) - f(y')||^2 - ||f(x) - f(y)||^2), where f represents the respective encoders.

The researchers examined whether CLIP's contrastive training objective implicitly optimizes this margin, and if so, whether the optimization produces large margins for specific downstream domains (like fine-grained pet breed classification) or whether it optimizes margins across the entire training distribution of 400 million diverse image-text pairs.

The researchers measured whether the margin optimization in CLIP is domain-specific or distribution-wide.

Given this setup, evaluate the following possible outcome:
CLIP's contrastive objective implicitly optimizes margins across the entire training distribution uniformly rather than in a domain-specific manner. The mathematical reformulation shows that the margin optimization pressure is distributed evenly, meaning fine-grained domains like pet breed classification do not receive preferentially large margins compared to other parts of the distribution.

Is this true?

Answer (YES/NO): YES